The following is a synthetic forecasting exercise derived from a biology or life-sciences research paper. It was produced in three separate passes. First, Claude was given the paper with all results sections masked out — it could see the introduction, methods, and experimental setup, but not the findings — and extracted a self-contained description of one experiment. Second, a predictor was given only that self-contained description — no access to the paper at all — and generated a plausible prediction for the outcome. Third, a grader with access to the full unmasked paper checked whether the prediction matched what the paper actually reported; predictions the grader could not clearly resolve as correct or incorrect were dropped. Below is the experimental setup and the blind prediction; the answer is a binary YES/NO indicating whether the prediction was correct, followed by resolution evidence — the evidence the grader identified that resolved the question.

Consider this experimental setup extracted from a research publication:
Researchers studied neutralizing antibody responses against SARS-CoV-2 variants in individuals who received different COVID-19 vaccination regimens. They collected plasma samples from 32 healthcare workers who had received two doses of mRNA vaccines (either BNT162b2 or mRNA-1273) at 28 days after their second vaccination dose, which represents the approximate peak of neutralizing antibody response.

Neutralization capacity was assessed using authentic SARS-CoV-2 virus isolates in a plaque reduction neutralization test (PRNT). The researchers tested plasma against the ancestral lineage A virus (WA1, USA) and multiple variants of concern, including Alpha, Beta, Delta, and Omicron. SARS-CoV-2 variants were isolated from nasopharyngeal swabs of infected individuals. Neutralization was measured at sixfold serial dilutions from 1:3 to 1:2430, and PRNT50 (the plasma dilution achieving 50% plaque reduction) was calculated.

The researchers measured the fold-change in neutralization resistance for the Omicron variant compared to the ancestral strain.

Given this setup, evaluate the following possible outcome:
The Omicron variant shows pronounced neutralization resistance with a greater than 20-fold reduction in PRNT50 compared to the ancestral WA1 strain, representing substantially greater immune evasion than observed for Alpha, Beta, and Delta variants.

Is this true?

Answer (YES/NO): NO